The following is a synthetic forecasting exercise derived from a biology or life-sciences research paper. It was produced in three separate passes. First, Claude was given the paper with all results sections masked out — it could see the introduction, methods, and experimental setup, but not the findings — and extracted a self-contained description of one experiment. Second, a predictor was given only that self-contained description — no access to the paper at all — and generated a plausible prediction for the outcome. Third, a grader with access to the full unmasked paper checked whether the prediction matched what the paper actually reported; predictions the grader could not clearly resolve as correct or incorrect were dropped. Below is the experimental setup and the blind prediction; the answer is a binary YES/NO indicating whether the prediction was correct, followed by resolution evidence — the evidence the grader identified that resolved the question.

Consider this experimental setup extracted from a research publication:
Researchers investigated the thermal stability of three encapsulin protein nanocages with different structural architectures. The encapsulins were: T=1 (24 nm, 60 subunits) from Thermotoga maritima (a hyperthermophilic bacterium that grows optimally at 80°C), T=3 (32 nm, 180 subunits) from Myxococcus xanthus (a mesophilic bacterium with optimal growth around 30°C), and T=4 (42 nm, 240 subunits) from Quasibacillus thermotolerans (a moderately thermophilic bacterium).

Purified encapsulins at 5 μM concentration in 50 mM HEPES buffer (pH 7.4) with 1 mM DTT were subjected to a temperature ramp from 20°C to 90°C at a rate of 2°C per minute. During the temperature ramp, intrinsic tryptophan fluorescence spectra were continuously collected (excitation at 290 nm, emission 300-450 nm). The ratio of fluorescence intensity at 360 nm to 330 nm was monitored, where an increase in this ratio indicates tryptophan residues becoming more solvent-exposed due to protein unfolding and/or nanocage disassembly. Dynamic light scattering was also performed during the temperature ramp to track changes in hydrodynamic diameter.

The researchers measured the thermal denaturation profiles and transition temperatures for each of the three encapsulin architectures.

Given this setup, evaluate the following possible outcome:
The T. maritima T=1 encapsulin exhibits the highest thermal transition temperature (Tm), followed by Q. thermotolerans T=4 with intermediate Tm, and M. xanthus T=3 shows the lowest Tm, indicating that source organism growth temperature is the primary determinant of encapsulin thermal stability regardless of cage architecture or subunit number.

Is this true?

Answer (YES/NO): YES